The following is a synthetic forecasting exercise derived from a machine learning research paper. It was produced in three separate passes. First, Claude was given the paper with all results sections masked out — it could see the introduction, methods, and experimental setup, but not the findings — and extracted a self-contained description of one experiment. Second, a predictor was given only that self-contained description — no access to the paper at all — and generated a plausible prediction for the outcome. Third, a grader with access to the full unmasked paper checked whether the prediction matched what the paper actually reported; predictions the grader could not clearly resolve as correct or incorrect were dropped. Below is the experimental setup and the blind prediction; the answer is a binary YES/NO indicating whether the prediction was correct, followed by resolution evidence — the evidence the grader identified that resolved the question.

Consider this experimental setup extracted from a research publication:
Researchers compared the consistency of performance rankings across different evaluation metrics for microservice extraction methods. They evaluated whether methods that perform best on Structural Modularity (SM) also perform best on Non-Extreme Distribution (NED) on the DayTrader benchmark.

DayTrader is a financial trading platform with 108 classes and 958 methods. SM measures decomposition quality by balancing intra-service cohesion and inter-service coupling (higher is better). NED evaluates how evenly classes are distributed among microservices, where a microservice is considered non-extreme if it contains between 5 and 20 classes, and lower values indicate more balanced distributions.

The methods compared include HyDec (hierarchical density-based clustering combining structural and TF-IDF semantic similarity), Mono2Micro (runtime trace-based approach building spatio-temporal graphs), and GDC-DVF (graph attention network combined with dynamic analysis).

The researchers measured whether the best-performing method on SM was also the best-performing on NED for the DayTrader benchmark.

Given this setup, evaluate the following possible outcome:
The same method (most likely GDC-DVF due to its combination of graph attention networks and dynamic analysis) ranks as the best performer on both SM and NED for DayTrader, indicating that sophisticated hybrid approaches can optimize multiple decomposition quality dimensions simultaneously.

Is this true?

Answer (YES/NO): NO